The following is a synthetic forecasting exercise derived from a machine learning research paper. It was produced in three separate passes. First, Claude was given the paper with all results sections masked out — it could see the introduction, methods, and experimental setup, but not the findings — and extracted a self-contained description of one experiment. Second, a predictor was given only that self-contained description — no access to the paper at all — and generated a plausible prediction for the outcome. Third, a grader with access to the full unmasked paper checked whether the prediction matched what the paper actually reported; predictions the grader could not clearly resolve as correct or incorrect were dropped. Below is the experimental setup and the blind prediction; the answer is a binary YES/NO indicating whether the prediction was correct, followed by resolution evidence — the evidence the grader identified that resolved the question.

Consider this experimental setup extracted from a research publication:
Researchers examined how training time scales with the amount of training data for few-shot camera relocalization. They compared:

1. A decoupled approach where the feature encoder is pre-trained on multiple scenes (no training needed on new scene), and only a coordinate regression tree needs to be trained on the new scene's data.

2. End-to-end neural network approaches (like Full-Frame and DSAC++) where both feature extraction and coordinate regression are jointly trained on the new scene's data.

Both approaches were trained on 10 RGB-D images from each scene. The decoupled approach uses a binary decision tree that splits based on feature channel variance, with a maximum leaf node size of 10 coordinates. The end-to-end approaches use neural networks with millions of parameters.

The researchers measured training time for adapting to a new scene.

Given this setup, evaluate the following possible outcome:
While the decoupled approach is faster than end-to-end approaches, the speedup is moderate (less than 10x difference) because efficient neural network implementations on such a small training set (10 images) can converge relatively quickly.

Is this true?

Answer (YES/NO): NO